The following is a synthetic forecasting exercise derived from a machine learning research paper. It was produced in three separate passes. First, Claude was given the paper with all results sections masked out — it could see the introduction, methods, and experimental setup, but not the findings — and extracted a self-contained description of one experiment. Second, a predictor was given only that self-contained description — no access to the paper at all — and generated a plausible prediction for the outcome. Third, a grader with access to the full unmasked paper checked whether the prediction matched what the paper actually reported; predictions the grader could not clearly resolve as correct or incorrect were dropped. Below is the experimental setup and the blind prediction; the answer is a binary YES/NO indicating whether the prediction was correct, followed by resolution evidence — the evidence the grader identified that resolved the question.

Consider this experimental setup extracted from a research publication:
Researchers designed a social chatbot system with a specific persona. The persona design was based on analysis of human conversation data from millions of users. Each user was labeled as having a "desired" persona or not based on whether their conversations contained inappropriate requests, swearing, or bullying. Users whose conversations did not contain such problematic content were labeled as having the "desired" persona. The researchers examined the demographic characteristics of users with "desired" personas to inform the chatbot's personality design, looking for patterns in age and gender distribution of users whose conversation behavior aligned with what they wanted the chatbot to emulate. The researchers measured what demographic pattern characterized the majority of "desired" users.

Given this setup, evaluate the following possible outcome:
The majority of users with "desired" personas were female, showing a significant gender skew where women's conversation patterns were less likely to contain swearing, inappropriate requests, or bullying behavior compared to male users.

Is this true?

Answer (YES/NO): YES